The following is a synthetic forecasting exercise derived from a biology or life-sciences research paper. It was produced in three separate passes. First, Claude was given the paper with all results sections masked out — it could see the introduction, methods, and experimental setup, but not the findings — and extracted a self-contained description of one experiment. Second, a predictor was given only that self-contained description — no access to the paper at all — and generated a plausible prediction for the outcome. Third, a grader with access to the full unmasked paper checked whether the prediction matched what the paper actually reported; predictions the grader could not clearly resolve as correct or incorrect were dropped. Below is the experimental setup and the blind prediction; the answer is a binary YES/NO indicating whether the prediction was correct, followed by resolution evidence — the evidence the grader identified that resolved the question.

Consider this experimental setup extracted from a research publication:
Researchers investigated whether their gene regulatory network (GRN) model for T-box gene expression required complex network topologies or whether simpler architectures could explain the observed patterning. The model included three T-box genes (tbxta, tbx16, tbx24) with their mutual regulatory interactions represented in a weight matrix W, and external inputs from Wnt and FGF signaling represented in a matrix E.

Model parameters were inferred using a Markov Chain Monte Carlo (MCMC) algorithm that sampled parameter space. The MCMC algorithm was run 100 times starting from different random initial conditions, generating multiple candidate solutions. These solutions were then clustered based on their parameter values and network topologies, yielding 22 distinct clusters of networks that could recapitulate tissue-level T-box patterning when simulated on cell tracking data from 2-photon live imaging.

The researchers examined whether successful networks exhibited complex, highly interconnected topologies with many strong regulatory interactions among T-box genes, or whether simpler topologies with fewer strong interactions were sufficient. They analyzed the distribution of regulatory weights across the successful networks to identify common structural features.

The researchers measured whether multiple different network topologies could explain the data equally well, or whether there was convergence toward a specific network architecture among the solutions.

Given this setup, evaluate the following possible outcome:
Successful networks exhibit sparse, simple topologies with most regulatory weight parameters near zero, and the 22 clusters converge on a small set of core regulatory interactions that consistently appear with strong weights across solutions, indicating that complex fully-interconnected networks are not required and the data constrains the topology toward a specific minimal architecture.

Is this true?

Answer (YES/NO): NO